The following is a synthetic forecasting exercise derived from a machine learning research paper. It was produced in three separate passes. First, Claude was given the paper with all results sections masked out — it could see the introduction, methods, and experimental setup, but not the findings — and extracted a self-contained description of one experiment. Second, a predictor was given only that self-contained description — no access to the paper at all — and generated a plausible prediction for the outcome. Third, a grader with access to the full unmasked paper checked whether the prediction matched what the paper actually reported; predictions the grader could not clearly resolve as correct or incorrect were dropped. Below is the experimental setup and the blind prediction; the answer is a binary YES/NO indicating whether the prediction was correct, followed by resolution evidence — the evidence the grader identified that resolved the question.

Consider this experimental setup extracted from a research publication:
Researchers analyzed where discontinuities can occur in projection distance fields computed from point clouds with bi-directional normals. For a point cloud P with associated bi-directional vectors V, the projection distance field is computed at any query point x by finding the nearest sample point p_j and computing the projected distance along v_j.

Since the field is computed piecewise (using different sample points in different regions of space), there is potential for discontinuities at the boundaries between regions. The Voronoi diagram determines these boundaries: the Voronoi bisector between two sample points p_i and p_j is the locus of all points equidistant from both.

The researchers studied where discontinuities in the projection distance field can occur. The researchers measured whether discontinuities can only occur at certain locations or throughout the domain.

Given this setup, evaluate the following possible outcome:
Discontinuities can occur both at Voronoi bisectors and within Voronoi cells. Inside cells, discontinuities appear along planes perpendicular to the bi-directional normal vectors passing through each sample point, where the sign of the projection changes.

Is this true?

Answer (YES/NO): NO